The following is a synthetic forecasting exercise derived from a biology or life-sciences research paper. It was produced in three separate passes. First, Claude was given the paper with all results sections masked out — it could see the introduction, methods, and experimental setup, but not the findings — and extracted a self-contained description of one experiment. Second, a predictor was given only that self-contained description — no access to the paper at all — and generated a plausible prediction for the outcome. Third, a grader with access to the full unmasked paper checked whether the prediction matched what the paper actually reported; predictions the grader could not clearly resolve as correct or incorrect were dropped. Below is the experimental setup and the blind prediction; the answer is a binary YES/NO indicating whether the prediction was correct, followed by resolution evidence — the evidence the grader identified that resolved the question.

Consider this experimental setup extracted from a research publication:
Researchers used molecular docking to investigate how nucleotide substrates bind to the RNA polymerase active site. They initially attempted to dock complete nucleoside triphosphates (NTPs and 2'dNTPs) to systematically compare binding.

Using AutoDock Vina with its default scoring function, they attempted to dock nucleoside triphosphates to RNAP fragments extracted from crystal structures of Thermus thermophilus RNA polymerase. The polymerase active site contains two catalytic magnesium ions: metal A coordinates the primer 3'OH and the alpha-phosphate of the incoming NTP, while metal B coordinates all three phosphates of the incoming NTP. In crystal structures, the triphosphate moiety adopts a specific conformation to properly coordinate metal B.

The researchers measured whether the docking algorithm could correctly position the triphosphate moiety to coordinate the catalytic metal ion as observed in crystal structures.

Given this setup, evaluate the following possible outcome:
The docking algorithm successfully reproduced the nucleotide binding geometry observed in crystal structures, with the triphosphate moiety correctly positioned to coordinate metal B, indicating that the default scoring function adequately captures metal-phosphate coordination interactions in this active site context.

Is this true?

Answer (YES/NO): NO